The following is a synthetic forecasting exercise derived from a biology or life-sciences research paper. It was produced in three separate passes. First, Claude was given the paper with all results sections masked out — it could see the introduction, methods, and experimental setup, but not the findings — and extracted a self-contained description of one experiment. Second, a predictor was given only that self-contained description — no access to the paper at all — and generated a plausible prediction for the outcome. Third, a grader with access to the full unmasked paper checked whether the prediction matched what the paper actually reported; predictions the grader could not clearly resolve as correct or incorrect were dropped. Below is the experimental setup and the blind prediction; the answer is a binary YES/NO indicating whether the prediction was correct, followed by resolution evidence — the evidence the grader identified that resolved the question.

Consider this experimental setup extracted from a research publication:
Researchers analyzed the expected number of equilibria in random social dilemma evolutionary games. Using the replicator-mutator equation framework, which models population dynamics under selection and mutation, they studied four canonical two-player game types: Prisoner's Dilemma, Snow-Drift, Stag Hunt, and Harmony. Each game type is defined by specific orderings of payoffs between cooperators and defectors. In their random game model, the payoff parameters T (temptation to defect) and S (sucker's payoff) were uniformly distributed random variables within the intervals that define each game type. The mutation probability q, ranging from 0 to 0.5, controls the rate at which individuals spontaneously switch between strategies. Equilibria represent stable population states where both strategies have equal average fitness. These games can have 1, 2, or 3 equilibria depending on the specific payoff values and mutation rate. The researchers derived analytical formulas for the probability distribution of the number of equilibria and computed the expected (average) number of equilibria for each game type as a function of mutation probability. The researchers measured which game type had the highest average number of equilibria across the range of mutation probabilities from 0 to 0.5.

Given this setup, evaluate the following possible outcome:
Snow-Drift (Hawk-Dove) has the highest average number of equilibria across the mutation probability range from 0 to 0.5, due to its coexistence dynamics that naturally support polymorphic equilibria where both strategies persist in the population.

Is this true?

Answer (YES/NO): NO